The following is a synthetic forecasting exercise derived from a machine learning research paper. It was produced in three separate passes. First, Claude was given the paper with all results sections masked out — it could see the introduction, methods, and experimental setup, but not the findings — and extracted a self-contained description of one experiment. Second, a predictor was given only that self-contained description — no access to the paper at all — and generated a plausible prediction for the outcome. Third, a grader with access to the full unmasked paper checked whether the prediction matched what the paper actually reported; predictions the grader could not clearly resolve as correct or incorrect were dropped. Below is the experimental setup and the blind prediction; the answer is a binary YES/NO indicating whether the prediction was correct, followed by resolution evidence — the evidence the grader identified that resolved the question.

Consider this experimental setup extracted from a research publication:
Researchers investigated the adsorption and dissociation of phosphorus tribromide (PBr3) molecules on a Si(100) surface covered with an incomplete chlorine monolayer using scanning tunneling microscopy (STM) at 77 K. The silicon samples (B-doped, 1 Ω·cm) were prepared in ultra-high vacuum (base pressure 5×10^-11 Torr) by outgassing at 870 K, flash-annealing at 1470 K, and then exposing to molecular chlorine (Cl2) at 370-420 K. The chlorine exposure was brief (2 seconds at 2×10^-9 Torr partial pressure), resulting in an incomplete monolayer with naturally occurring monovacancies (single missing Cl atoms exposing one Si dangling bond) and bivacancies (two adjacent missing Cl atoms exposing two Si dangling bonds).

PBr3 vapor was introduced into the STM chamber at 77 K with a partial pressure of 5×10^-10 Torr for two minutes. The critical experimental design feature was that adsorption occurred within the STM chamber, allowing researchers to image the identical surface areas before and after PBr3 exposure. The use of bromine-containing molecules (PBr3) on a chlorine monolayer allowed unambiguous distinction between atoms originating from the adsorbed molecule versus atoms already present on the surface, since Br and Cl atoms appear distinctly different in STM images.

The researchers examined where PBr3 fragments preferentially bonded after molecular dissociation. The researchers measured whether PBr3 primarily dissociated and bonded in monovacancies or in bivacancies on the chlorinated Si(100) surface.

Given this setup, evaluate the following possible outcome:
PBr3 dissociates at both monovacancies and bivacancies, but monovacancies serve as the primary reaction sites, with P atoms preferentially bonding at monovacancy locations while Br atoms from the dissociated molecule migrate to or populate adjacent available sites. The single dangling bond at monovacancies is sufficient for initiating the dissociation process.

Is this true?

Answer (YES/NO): NO